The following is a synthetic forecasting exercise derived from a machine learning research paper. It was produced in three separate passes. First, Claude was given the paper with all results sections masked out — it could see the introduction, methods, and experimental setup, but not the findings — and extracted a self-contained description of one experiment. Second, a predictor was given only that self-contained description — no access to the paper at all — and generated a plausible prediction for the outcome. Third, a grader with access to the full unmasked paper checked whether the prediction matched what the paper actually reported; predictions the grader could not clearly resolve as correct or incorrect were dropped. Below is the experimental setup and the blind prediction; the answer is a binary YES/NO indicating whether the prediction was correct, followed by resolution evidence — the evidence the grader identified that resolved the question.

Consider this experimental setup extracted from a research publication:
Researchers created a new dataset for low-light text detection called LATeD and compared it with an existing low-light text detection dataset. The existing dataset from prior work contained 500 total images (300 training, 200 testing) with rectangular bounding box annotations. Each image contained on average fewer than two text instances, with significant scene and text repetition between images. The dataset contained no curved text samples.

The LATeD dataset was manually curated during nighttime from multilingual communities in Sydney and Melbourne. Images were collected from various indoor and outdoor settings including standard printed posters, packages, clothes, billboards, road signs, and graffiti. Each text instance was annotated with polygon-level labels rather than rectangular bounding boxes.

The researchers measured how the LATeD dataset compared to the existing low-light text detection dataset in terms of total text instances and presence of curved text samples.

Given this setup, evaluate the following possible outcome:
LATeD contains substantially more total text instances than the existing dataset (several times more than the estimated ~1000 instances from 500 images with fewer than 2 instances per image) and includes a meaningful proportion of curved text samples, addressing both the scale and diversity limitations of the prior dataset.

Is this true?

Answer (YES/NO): YES